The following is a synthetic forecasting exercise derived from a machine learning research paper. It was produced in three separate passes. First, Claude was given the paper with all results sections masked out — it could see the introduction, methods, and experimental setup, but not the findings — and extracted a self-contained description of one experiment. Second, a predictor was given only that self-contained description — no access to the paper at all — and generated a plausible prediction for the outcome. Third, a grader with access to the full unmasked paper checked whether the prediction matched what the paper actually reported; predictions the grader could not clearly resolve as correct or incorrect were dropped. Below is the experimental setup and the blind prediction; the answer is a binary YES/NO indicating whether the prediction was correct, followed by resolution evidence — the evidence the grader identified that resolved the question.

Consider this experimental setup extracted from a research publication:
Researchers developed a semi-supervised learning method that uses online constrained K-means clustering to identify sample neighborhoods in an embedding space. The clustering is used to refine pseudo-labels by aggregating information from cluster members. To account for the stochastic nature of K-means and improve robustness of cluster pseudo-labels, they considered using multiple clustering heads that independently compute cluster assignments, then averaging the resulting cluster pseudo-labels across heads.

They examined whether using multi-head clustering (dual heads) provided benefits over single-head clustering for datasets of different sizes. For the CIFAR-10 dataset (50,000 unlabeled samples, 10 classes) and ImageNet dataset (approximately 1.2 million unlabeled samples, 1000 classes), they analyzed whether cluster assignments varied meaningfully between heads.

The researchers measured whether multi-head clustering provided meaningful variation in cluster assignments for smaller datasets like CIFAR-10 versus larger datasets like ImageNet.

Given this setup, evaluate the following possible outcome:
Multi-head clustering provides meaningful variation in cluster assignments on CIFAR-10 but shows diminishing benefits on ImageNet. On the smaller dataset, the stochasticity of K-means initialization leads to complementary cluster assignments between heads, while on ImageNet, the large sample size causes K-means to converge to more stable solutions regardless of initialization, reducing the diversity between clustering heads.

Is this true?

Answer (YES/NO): NO